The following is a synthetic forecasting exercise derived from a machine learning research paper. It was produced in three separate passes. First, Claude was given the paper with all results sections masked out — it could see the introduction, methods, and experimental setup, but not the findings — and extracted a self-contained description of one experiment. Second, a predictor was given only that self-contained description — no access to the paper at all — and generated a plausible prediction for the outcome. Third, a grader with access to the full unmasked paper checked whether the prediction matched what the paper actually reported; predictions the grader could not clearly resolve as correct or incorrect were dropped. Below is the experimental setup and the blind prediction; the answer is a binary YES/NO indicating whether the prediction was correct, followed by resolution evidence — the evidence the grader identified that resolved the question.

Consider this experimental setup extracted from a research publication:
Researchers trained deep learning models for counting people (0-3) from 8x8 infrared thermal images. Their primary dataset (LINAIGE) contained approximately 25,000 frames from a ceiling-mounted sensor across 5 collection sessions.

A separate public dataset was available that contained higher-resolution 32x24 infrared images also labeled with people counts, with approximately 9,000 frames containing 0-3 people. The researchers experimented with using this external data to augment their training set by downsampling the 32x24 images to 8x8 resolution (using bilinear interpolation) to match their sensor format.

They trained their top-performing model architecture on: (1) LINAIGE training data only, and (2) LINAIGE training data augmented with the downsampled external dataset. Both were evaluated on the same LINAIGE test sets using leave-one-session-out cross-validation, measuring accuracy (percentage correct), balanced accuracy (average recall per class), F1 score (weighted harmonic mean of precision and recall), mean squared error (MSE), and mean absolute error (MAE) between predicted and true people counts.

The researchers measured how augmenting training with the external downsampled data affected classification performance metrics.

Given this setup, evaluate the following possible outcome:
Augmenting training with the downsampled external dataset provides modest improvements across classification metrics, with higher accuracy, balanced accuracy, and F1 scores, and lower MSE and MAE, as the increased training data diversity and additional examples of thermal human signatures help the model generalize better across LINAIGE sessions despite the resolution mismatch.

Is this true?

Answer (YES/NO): NO